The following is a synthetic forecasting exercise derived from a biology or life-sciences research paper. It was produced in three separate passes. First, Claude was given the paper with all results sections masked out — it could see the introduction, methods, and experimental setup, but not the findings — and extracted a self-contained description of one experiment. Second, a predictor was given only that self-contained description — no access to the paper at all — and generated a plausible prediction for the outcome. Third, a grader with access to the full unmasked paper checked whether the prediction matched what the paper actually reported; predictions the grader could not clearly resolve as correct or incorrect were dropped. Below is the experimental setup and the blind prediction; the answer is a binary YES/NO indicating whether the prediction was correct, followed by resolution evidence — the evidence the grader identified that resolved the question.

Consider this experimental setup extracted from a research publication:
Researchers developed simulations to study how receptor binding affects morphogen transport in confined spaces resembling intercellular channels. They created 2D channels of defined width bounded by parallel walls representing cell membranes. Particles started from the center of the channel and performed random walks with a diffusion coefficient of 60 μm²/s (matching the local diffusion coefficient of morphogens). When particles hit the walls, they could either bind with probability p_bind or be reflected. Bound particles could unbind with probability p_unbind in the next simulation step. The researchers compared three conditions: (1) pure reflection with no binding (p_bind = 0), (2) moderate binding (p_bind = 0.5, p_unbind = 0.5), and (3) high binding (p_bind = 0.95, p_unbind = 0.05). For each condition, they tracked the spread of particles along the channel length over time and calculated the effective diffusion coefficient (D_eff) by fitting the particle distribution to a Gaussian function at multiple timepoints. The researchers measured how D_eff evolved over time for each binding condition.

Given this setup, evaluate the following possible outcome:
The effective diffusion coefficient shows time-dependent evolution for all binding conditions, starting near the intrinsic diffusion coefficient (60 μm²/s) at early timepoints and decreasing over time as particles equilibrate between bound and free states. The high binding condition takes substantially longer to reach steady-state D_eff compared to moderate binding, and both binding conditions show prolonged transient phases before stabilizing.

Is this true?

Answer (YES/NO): NO